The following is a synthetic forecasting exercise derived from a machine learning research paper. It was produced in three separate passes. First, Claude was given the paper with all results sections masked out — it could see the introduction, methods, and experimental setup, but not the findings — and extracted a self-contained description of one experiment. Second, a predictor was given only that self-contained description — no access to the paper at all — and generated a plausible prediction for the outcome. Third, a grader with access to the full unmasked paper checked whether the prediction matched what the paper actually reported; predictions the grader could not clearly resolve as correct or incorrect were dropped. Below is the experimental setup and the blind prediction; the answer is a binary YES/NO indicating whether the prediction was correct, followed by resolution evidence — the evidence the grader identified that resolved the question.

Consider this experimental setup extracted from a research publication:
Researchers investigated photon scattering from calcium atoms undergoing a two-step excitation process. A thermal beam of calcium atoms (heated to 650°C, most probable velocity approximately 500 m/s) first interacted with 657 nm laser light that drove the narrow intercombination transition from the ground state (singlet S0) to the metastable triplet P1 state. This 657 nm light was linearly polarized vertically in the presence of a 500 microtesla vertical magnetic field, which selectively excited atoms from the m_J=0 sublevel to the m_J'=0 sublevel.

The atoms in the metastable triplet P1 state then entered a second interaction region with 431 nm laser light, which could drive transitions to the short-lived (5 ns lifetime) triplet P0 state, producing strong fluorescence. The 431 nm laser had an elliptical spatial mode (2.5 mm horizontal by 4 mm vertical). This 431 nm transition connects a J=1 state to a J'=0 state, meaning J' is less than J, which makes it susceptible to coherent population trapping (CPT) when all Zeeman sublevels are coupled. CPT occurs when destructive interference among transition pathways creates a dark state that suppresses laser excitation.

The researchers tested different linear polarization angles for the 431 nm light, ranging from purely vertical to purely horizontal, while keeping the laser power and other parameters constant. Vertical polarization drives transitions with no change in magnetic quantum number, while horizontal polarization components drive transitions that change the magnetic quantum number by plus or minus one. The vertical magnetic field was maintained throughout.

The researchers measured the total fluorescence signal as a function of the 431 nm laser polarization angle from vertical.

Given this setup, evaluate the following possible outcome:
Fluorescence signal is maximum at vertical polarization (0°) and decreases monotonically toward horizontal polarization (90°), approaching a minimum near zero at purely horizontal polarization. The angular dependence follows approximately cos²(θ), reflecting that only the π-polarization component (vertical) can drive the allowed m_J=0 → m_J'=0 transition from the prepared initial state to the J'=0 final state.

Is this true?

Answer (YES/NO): NO